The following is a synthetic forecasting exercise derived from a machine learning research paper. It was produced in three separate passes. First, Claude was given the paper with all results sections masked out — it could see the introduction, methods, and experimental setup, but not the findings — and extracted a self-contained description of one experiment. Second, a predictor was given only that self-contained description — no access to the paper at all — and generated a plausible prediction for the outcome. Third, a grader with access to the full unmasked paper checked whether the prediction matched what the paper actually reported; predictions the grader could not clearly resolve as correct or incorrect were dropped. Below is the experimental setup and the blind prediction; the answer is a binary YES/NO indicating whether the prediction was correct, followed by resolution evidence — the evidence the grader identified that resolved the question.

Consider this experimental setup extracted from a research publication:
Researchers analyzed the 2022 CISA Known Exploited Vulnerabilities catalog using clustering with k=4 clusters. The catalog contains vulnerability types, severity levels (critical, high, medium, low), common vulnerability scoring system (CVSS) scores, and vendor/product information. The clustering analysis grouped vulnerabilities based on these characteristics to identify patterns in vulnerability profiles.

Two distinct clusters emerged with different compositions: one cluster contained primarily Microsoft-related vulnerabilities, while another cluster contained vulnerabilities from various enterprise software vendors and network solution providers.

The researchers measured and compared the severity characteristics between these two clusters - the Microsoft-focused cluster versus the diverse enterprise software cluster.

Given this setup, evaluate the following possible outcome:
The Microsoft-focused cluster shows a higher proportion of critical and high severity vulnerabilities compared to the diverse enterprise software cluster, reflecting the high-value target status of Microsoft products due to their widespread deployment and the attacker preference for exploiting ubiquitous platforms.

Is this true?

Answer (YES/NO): YES